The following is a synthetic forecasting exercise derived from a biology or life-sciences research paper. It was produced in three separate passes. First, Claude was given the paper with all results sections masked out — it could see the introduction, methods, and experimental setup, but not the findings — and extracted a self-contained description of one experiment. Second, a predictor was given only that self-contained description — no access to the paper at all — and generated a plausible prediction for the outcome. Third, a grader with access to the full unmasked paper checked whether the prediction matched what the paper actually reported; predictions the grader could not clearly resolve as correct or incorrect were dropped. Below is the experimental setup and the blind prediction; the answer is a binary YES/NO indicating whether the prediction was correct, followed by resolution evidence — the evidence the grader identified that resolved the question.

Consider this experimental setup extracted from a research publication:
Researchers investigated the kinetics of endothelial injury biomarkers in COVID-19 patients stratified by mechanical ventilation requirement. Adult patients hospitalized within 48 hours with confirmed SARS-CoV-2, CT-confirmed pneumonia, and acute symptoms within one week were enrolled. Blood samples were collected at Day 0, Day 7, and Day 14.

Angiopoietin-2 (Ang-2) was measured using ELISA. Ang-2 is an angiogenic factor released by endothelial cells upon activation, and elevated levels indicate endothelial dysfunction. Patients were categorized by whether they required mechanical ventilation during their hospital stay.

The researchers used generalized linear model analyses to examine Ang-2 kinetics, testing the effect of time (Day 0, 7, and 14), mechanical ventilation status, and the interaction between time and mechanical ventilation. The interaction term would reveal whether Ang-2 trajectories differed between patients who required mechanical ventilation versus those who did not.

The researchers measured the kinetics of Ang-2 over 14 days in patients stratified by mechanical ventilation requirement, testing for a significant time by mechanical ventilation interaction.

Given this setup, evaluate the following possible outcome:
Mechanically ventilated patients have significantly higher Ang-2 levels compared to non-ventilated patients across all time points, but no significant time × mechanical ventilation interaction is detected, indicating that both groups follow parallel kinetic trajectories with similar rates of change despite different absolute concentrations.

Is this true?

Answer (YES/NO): NO